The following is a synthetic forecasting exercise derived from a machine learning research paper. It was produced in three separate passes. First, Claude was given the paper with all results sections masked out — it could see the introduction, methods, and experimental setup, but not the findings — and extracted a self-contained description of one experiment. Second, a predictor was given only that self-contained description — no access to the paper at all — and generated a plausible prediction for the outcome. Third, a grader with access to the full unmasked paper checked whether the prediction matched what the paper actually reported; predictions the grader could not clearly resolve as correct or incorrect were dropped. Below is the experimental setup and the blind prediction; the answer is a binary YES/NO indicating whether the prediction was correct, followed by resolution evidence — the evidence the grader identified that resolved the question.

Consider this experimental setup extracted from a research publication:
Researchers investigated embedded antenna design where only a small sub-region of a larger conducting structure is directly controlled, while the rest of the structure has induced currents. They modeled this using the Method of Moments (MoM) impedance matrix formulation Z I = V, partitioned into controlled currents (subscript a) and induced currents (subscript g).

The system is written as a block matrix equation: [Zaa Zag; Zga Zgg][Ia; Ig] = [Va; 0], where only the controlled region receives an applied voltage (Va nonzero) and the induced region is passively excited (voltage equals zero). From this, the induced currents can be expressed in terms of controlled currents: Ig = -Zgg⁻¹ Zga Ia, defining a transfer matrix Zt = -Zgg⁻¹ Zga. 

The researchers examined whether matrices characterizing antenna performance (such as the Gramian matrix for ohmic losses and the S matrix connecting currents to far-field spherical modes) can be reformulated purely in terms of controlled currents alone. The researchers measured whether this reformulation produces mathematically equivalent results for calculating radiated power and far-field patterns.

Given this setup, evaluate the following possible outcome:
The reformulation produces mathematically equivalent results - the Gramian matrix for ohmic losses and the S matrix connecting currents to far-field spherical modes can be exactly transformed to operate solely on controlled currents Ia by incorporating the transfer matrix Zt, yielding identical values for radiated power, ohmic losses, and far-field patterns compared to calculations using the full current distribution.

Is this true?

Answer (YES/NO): YES